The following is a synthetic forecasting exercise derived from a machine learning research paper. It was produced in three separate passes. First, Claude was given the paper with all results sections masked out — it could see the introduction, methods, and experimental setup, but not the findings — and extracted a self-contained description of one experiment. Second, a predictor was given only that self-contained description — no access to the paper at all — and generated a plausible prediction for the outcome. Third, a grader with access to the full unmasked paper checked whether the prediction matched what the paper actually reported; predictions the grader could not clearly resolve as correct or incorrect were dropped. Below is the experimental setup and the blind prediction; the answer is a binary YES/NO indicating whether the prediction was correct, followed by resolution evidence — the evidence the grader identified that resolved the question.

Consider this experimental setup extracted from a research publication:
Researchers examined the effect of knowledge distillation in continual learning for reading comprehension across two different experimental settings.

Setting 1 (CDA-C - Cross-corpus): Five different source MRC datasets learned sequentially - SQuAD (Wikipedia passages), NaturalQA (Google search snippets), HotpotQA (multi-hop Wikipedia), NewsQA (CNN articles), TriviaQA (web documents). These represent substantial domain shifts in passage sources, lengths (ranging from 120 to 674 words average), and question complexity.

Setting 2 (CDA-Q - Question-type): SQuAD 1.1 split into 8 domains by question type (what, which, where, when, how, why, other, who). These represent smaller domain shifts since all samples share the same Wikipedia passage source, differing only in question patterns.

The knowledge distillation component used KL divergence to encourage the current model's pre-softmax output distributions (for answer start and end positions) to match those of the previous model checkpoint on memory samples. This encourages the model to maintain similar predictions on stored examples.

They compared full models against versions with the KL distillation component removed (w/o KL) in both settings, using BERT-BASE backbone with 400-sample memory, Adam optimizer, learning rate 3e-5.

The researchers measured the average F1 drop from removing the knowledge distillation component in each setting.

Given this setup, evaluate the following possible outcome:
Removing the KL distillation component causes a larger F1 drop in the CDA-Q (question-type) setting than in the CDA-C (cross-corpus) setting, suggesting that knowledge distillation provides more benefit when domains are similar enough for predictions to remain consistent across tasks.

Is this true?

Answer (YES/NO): NO